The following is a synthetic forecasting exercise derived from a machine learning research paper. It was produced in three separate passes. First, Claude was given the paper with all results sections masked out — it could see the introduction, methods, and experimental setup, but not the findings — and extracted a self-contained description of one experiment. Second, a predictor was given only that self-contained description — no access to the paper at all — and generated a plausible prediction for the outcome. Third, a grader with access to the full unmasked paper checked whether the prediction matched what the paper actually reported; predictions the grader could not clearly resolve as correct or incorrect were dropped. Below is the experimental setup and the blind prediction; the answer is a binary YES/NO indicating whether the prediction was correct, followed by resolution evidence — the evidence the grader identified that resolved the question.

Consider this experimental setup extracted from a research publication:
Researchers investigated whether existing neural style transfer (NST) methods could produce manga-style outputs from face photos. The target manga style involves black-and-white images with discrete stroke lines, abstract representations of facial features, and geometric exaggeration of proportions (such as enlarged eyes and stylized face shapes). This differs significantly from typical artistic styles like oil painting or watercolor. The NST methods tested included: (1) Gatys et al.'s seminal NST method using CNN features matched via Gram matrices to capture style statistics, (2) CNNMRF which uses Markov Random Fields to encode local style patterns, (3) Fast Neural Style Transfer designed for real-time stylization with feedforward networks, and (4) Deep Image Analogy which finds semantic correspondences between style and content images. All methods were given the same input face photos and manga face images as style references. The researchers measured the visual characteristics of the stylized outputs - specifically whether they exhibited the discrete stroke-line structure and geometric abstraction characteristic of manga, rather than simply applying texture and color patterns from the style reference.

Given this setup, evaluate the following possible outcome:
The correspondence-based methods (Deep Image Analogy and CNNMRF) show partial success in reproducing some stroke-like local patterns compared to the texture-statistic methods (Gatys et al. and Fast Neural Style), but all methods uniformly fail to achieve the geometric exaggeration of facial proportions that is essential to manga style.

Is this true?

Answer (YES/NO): NO